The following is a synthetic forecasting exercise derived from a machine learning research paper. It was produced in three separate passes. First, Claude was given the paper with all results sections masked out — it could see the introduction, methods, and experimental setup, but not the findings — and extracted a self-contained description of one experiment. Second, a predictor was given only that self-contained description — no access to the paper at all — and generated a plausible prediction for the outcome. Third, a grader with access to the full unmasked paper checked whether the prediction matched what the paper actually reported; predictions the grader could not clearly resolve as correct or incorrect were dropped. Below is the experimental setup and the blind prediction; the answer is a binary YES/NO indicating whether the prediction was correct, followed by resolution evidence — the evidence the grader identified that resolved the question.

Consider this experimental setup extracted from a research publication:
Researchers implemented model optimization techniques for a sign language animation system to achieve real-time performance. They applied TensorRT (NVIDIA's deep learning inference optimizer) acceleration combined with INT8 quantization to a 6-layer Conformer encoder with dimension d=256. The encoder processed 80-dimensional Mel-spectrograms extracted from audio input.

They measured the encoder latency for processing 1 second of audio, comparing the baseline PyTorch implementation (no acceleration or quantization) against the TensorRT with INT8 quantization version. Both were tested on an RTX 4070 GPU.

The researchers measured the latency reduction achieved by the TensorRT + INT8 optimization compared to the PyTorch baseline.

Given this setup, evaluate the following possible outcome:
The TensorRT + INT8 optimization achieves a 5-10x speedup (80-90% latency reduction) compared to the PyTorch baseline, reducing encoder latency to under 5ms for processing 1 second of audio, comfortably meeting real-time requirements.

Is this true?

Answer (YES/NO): NO